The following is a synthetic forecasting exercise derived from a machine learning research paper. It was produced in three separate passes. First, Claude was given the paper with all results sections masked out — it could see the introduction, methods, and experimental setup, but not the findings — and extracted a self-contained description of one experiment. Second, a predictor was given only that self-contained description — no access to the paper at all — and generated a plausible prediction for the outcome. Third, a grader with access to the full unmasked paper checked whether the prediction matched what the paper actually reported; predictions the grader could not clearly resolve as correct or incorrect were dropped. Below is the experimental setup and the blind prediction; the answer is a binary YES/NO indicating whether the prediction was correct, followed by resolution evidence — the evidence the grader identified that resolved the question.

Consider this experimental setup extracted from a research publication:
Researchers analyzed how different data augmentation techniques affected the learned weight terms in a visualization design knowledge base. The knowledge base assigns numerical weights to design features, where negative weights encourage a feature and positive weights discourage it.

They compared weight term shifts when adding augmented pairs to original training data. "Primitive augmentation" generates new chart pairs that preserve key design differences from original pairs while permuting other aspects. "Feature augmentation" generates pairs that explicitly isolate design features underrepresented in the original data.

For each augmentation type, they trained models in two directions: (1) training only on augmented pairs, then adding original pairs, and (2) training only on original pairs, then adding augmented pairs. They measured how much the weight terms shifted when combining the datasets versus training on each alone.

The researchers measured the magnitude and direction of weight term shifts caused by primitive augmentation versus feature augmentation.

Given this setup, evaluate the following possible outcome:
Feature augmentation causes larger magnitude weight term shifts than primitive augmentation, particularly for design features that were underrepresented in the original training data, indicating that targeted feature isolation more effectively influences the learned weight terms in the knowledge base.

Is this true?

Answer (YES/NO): YES